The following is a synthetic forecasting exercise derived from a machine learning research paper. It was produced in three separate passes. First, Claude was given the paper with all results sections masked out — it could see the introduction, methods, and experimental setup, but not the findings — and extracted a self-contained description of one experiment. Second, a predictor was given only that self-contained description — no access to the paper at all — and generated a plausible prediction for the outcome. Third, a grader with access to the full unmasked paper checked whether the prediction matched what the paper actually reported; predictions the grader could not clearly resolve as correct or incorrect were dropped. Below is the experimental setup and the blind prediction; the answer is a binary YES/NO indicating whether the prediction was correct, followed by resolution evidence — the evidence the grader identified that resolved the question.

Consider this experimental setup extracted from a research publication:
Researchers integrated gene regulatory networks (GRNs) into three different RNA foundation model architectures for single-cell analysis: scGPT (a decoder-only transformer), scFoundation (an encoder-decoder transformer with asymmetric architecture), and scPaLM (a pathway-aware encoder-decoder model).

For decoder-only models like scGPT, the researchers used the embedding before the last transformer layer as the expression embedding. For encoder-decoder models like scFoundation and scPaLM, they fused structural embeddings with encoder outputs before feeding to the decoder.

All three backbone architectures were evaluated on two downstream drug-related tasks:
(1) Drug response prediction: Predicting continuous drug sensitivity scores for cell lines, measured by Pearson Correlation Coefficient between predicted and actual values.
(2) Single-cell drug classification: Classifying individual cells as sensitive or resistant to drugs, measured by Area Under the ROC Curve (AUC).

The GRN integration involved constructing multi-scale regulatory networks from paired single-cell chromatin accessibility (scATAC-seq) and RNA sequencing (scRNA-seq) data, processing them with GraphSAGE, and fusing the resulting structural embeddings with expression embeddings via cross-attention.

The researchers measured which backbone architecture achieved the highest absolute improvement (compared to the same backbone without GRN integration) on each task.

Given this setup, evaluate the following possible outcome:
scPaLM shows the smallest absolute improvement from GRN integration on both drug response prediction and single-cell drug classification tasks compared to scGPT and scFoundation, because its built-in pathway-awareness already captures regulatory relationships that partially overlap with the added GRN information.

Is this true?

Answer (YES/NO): NO